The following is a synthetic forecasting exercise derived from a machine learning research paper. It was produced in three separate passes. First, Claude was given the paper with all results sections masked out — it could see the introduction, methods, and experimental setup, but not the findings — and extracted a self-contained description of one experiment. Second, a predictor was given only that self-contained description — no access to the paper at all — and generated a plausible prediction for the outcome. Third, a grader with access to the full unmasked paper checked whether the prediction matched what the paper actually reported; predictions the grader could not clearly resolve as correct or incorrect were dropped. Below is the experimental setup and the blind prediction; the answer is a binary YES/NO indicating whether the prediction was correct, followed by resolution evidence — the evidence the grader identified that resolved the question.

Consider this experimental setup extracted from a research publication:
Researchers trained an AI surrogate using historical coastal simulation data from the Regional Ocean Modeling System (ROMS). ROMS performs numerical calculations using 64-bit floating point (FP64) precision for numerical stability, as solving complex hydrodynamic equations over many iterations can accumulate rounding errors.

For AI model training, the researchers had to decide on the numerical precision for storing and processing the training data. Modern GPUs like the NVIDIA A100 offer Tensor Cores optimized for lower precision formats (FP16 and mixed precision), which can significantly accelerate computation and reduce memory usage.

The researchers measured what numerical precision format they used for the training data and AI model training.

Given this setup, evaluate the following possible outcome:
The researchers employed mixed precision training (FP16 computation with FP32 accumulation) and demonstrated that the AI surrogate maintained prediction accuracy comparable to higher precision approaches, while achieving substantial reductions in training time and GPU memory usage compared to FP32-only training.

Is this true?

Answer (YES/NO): NO